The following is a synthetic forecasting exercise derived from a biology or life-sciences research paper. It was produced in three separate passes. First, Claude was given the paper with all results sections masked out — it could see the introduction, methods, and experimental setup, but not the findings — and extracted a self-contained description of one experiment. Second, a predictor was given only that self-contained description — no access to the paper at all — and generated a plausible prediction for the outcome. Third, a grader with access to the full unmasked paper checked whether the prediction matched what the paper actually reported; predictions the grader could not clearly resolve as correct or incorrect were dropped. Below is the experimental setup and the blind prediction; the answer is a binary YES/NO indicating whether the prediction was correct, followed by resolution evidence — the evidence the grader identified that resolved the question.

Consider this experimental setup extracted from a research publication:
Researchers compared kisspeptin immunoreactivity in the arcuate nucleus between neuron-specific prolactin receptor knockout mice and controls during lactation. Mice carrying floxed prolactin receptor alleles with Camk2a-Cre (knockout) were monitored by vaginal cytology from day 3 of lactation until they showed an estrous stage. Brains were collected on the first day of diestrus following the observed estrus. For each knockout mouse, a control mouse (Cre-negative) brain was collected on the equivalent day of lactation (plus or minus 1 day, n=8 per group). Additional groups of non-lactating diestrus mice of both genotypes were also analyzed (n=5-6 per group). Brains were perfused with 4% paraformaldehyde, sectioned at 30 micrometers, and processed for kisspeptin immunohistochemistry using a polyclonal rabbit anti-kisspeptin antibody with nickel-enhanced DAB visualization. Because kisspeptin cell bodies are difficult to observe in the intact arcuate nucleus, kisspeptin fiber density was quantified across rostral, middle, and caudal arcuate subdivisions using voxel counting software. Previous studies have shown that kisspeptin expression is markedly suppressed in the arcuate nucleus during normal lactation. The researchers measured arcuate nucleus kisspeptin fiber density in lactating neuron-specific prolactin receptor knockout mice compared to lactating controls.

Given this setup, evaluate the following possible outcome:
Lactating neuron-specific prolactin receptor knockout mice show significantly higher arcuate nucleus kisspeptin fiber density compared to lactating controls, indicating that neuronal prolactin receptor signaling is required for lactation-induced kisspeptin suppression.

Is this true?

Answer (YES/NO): YES